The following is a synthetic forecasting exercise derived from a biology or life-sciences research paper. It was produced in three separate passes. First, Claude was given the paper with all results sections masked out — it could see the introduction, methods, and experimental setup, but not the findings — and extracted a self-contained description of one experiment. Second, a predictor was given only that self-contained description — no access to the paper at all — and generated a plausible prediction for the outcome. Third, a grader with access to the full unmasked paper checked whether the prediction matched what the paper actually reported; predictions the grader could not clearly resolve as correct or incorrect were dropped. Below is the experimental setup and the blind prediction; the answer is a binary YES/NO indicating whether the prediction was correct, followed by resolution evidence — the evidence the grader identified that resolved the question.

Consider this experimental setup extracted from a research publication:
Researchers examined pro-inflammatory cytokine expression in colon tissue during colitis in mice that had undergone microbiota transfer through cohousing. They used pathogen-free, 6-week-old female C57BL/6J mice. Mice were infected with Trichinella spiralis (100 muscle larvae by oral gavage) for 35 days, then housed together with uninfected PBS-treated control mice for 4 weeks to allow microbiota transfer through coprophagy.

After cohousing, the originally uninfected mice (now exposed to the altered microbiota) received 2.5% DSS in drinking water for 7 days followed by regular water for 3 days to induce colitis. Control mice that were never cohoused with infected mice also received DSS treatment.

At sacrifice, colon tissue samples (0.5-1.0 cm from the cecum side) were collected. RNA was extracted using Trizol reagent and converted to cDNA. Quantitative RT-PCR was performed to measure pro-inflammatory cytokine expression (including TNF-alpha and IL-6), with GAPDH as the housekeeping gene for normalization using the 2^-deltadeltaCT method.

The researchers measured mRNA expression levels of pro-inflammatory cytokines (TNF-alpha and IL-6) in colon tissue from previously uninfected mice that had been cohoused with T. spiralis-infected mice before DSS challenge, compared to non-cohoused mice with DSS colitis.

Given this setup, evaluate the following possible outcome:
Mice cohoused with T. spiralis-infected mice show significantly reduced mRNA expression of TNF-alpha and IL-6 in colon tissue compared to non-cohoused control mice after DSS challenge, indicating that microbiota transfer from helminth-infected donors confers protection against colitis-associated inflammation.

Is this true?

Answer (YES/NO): NO